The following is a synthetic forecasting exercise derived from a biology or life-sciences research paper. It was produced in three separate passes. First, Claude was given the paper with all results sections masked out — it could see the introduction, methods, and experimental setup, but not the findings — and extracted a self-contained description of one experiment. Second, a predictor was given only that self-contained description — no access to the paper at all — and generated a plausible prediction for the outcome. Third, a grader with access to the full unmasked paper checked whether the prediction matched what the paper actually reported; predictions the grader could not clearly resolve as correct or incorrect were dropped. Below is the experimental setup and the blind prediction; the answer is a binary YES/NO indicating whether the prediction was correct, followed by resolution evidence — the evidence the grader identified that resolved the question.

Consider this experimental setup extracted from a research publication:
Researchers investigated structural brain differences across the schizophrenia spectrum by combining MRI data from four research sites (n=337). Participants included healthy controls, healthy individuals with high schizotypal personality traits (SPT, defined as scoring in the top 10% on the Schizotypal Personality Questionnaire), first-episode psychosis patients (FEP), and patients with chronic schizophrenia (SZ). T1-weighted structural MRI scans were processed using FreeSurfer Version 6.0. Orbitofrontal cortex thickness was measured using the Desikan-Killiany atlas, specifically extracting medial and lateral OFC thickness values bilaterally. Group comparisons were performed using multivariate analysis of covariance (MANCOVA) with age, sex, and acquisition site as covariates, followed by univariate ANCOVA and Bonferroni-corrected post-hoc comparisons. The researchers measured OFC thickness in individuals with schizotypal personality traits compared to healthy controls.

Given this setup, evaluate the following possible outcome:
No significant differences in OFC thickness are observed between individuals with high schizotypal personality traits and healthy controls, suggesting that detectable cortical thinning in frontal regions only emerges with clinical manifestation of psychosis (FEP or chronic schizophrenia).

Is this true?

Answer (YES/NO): NO